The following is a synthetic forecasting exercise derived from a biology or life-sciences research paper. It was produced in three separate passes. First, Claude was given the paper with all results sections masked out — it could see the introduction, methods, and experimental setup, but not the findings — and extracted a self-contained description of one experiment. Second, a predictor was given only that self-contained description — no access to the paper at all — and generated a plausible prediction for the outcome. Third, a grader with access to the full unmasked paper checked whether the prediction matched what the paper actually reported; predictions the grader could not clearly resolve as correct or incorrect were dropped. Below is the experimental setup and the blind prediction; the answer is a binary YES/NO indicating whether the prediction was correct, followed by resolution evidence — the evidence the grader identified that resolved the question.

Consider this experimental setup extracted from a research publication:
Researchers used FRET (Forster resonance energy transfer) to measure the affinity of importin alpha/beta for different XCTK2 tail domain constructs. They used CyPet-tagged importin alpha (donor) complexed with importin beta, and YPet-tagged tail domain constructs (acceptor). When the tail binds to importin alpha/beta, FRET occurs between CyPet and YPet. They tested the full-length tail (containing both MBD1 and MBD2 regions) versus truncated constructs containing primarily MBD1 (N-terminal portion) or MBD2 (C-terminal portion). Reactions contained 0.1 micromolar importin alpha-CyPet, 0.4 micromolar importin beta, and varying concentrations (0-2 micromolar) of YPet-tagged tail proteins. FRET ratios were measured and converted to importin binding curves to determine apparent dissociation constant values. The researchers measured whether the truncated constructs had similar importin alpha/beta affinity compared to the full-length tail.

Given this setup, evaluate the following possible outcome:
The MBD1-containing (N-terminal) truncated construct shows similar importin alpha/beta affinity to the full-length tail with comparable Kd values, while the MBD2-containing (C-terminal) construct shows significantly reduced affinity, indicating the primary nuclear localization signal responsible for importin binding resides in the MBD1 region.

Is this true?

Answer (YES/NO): NO